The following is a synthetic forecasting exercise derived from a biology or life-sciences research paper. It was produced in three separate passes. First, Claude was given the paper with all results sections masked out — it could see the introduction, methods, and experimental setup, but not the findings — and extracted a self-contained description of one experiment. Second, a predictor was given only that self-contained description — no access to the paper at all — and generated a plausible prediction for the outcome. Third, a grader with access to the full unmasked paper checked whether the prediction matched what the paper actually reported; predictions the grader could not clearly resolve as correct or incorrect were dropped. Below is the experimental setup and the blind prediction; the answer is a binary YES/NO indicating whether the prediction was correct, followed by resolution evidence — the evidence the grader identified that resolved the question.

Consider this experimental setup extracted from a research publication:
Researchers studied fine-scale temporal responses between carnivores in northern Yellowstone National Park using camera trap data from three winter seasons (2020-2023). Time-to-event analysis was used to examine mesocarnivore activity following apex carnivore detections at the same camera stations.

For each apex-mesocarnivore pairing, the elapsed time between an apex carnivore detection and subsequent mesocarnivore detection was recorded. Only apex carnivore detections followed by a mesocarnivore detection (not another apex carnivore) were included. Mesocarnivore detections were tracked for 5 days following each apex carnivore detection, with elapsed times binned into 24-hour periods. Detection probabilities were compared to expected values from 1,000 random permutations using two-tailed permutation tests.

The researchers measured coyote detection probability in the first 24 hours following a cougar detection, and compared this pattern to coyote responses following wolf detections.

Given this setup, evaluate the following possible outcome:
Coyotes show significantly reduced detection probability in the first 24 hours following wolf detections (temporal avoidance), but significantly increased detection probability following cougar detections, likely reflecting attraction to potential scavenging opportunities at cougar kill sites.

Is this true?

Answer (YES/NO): NO